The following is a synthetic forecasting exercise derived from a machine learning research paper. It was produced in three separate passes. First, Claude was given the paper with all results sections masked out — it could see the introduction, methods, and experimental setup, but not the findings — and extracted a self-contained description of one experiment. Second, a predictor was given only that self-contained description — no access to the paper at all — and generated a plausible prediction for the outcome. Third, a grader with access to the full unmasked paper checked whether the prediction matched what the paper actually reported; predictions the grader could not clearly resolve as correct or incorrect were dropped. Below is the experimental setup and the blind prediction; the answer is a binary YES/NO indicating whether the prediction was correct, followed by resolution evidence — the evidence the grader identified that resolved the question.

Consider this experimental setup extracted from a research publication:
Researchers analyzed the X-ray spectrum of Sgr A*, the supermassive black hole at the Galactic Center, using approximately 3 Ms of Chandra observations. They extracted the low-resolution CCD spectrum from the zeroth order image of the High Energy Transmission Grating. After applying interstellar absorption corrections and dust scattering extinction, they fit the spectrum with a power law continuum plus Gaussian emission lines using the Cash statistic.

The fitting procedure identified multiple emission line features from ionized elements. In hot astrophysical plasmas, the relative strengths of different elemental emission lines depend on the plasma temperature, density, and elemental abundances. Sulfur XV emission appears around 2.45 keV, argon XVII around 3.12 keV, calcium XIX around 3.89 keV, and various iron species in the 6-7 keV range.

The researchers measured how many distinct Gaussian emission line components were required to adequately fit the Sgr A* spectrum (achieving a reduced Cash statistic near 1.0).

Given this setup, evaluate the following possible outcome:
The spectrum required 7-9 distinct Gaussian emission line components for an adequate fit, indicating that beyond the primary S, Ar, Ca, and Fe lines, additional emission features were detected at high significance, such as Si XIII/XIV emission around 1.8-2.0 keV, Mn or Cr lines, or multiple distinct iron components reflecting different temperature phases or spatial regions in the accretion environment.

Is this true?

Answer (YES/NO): NO